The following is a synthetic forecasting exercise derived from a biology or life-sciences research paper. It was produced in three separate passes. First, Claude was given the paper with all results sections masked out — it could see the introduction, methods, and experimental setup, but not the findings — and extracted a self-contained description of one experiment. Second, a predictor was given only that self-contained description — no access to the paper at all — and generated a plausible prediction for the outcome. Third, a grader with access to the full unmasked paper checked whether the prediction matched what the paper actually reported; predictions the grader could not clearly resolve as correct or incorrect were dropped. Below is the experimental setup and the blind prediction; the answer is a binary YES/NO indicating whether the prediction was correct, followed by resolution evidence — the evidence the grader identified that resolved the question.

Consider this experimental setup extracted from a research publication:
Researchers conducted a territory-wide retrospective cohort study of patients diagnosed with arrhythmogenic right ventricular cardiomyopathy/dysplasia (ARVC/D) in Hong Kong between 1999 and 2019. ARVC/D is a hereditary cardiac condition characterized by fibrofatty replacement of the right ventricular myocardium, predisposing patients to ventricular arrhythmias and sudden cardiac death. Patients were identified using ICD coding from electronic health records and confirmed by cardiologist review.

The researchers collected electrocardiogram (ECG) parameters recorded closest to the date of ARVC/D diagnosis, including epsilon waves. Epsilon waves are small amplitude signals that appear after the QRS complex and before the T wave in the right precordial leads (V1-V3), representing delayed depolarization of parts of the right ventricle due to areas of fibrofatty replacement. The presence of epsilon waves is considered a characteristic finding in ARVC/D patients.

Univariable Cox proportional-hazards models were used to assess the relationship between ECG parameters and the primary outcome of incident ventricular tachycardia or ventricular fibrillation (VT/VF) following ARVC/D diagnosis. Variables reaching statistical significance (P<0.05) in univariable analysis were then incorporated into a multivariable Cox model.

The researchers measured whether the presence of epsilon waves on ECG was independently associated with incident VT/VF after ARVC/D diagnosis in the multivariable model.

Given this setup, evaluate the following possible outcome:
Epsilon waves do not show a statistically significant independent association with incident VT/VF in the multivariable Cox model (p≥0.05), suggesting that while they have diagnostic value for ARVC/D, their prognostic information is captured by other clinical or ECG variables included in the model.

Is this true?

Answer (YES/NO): YES